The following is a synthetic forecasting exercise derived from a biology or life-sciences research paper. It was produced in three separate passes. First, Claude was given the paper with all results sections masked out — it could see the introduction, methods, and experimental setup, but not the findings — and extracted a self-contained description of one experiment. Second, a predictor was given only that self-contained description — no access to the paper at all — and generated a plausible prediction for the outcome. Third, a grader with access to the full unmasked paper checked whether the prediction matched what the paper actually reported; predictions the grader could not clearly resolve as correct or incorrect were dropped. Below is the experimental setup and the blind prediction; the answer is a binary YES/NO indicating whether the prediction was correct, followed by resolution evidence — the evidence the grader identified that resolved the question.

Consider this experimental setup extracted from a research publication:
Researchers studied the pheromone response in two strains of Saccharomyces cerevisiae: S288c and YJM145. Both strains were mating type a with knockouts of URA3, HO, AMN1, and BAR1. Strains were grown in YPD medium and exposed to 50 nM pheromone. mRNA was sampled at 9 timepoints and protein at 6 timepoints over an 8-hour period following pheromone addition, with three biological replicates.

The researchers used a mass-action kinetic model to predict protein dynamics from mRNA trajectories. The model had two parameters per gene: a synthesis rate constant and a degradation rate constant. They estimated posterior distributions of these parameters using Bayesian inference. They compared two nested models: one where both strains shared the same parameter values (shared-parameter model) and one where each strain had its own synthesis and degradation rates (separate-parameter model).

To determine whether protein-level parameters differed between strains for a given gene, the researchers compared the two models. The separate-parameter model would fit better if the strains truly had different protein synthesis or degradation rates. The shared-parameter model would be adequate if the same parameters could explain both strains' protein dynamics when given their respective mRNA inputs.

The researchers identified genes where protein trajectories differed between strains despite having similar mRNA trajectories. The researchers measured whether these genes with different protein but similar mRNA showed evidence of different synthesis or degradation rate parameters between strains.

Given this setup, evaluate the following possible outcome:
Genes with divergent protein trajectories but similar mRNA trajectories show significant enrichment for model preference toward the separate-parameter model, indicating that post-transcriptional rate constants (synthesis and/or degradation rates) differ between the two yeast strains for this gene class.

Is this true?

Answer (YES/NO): YES